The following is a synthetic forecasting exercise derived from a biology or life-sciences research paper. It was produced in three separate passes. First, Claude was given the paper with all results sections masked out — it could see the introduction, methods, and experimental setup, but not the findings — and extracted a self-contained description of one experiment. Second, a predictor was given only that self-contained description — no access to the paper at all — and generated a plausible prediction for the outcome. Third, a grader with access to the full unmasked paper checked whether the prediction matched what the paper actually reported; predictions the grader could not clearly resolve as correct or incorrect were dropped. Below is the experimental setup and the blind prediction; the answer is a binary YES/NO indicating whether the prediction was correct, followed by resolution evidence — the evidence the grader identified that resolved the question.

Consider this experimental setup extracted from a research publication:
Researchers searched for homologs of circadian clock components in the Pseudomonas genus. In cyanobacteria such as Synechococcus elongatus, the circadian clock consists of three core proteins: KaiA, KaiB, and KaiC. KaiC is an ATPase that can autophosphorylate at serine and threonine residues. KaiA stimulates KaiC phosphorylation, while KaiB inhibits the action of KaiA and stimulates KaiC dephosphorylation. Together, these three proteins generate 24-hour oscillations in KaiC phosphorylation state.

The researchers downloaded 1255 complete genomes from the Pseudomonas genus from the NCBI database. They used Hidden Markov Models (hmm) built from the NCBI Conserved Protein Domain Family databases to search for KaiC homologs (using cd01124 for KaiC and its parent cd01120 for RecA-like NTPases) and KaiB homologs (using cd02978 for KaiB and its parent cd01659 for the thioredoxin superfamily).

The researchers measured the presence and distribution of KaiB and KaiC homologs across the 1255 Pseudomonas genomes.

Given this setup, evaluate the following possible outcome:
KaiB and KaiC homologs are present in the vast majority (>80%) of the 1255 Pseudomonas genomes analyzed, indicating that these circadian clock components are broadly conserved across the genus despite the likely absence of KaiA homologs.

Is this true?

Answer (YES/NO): NO